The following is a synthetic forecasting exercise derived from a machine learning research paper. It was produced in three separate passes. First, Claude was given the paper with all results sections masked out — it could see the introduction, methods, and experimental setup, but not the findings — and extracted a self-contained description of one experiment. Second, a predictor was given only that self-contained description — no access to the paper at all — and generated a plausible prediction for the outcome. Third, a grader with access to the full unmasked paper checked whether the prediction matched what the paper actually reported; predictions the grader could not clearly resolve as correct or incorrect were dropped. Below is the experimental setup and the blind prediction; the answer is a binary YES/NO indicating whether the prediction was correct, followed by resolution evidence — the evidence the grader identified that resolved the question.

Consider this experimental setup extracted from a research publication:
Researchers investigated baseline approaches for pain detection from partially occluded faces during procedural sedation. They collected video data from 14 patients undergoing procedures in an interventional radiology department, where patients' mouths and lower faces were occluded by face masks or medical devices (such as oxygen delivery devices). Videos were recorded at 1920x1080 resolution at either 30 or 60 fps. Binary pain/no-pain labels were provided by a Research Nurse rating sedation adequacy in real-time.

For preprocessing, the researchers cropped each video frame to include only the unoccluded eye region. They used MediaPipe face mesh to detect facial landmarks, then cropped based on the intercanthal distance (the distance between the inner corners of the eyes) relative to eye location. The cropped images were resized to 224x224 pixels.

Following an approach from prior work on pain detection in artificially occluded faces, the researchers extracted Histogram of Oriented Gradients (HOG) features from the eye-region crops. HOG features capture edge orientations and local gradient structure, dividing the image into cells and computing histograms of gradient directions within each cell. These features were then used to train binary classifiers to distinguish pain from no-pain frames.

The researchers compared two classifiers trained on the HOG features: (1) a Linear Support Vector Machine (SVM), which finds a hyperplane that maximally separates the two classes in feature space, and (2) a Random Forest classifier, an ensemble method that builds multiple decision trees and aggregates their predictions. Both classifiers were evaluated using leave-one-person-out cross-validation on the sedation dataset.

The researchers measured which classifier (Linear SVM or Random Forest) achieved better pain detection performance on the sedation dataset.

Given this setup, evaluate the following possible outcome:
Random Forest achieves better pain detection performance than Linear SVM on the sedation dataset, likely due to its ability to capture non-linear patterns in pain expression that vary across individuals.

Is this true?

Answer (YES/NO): YES